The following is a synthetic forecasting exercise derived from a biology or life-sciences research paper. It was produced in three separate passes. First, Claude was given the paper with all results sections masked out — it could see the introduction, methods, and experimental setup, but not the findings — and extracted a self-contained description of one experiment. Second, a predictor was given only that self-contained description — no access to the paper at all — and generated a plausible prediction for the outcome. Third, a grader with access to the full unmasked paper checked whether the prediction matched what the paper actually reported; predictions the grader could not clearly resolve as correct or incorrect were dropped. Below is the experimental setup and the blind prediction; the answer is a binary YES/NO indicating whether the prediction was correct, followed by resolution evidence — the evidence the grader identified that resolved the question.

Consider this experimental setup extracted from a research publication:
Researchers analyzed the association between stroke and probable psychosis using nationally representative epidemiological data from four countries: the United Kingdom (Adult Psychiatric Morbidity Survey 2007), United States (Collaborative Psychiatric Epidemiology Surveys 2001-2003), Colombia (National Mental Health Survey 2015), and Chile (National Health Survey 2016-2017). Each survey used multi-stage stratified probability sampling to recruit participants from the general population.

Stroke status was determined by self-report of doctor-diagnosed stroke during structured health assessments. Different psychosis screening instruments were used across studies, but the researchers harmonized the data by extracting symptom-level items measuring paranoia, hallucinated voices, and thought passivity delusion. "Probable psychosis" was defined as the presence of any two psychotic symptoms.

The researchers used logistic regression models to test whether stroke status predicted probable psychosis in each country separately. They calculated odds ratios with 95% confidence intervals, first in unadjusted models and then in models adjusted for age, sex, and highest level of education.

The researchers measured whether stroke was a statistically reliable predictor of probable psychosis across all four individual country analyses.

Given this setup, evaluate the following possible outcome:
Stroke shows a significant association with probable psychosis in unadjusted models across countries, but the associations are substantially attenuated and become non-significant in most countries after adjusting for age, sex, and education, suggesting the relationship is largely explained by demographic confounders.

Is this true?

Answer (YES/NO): NO